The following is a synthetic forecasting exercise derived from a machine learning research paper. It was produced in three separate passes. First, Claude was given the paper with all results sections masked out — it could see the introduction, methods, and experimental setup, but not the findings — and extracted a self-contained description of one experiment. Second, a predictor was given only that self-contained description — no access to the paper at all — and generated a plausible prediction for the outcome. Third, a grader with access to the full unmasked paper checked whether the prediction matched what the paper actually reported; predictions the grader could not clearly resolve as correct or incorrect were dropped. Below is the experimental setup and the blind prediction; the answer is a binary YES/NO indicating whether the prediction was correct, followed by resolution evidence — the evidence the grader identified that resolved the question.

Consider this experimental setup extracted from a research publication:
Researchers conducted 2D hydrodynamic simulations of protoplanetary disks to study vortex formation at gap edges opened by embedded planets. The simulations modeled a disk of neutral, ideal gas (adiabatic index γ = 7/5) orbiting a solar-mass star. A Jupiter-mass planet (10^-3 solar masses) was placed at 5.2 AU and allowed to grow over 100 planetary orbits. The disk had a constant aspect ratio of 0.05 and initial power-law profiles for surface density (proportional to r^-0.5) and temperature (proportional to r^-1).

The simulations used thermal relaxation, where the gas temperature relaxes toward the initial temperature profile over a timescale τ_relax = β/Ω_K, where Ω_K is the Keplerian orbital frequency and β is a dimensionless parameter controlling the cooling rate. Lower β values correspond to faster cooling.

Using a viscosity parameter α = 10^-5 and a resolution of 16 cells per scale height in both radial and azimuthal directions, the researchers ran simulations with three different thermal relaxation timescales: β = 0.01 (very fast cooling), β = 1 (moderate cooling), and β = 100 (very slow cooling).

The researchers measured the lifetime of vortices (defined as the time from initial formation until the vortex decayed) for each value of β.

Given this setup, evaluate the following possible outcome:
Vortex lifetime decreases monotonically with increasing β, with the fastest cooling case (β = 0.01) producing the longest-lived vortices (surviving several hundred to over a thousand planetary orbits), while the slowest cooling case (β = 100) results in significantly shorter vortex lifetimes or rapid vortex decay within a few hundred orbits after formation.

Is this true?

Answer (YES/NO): NO